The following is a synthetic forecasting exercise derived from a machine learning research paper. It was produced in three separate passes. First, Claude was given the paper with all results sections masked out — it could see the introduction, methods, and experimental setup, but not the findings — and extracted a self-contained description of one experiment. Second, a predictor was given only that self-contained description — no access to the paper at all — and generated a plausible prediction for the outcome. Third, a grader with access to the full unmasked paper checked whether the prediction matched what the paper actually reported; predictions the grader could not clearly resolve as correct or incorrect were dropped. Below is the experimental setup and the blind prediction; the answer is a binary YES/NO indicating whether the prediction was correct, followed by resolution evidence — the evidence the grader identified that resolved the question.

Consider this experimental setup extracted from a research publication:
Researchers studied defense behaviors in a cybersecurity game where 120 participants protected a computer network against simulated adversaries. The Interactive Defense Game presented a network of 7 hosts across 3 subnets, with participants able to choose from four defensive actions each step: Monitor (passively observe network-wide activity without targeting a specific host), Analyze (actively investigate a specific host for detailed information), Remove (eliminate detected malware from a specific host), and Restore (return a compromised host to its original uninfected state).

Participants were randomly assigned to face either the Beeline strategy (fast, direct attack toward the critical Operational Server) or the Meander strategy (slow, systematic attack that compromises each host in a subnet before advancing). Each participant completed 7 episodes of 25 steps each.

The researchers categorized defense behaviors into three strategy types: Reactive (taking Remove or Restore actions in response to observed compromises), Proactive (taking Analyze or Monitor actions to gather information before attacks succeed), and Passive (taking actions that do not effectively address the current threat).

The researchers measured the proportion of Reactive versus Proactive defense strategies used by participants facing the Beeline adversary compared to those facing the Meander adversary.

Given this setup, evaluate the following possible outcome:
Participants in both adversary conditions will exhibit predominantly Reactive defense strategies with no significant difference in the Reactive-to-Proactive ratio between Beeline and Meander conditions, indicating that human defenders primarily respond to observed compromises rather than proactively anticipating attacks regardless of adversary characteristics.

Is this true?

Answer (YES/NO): NO